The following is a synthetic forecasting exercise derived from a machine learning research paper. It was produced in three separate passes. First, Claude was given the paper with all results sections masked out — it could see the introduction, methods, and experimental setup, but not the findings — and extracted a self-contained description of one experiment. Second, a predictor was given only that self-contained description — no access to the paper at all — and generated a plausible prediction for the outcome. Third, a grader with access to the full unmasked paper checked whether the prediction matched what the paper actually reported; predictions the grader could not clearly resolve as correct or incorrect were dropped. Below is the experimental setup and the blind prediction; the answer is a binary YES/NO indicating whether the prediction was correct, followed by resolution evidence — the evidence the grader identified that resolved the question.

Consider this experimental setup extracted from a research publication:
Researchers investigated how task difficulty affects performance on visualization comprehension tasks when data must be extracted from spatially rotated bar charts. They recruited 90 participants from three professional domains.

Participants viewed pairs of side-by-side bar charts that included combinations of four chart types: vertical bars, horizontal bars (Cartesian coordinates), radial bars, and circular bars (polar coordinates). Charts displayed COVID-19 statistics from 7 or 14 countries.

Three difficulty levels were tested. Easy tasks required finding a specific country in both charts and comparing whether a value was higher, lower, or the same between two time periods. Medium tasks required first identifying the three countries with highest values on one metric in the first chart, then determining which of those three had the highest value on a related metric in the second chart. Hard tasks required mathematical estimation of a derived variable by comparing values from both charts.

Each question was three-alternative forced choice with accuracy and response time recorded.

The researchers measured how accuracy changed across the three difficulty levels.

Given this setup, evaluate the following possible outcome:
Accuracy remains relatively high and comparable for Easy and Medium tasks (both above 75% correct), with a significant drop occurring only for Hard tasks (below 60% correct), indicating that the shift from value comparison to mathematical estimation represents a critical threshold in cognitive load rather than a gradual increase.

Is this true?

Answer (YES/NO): NO